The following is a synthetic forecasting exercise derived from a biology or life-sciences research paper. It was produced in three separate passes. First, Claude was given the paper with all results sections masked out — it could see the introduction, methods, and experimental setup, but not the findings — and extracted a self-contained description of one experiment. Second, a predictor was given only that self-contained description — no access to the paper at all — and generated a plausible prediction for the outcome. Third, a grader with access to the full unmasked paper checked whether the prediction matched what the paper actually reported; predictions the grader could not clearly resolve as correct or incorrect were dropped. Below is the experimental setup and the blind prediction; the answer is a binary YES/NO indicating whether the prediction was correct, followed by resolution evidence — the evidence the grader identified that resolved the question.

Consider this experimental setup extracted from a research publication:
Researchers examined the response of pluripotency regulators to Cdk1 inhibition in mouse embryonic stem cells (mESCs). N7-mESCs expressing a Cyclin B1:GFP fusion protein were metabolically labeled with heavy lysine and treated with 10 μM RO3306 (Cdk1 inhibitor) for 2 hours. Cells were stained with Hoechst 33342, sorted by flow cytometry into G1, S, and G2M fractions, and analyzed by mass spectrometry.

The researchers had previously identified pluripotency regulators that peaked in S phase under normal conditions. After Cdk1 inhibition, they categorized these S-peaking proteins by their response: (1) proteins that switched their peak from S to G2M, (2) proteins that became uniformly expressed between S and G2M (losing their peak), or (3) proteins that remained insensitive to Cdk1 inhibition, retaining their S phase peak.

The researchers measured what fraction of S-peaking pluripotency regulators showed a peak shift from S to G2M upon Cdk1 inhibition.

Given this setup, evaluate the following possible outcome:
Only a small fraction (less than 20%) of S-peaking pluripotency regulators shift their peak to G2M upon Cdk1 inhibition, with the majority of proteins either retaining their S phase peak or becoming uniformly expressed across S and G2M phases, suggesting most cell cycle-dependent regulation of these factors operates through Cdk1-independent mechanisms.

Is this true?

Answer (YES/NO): NO